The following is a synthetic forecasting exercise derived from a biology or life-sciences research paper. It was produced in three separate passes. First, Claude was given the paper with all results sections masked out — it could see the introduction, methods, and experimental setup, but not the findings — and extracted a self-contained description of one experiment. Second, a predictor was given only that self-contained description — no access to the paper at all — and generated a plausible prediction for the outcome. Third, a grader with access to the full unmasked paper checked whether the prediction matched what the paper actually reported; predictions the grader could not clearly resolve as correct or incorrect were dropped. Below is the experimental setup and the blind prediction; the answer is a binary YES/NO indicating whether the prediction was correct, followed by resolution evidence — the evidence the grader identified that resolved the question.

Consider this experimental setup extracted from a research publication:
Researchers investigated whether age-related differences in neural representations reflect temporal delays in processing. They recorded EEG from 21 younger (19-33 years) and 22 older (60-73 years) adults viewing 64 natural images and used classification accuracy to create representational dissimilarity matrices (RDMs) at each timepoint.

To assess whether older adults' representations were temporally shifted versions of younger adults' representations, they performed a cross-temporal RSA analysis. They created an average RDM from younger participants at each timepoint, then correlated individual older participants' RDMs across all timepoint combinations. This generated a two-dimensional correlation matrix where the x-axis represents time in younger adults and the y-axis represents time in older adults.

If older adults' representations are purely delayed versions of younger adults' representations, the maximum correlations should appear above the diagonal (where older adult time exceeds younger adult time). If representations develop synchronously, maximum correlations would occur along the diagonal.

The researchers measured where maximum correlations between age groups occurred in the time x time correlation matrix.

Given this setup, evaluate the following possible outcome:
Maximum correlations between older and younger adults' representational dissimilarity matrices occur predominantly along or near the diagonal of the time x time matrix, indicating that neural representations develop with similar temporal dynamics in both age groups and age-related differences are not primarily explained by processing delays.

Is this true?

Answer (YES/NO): NO